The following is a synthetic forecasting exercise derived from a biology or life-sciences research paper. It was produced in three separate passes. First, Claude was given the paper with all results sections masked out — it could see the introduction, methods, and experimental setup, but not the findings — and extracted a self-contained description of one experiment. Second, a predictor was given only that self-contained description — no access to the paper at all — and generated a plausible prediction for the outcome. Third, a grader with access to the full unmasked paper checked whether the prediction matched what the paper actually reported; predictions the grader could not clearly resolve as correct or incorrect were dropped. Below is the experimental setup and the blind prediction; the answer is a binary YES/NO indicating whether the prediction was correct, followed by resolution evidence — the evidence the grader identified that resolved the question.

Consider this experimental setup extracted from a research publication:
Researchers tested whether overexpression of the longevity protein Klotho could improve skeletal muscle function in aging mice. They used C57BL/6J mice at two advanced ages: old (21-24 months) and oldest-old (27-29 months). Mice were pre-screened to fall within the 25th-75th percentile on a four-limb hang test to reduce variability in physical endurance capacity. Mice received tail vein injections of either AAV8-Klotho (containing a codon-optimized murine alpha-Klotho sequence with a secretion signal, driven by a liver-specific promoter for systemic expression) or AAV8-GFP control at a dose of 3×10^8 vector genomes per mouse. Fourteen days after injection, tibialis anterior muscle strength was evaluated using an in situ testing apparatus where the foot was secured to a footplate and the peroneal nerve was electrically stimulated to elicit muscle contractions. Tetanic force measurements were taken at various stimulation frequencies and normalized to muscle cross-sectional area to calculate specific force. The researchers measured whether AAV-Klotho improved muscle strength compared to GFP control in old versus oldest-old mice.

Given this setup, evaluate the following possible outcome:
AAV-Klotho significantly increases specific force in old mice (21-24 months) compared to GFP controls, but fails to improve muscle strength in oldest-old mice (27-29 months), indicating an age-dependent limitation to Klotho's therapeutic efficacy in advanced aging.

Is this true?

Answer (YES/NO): YES